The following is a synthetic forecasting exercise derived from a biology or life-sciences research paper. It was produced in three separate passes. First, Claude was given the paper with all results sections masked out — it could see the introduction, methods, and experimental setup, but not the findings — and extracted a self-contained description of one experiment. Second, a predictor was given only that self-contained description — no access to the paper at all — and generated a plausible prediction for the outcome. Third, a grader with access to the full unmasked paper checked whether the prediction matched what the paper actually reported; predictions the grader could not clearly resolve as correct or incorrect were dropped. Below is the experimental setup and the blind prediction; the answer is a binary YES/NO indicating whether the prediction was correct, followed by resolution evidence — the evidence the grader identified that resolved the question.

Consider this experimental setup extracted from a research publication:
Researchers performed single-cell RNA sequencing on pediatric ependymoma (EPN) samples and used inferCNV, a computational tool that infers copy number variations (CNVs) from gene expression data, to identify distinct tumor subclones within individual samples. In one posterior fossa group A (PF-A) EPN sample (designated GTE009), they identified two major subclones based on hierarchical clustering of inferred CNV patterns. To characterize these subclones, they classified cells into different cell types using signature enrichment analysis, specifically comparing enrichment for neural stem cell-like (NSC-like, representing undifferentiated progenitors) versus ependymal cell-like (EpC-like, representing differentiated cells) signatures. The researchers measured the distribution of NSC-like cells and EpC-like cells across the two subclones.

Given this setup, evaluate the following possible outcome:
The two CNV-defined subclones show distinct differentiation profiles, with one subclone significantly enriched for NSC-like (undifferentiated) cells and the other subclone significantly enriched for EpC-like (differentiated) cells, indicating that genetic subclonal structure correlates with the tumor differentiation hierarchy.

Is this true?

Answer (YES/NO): YES